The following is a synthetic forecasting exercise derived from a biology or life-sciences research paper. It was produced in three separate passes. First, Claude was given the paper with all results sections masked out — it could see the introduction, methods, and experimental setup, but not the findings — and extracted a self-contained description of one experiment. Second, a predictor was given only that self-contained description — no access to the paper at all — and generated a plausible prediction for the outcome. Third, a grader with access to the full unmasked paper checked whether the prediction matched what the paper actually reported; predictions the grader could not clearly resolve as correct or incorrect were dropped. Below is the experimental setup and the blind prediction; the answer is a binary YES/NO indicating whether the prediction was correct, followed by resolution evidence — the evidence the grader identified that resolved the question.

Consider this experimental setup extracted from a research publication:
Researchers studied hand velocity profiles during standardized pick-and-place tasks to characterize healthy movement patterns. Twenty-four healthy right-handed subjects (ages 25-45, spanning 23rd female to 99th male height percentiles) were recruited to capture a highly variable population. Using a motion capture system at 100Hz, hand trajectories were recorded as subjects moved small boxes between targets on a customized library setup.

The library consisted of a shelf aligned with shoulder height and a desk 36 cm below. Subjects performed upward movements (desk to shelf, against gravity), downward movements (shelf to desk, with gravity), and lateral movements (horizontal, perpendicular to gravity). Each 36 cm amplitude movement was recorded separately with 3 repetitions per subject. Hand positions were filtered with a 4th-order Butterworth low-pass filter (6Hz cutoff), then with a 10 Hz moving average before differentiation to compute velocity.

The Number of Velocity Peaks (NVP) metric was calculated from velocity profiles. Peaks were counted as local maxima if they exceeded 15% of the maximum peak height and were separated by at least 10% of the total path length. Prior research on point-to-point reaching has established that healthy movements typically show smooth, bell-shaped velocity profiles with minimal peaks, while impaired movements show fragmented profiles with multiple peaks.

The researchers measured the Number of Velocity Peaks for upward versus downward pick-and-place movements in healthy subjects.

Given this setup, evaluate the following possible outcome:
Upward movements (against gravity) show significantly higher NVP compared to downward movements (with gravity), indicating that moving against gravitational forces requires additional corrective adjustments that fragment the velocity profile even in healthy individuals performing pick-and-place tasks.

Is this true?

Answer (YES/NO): NO